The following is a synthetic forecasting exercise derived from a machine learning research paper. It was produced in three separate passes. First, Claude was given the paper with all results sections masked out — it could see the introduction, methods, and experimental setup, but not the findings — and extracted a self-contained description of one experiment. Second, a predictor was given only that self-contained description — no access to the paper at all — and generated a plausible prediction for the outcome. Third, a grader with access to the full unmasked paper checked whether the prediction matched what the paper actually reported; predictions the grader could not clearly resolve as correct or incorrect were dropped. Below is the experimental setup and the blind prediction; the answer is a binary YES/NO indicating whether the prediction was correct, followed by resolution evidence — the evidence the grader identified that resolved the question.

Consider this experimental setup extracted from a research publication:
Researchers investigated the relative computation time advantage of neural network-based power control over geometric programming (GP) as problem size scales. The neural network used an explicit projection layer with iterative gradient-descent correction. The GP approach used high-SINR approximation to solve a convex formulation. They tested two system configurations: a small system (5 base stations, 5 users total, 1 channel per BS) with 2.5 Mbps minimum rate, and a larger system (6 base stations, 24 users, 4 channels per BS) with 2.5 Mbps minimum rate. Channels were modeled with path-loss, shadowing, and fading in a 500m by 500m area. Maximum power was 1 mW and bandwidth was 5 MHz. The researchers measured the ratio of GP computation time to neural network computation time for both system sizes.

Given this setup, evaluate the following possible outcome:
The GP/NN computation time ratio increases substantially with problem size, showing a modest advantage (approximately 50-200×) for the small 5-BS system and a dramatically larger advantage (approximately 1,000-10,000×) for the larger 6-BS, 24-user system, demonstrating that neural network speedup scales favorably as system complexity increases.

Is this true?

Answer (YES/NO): NO